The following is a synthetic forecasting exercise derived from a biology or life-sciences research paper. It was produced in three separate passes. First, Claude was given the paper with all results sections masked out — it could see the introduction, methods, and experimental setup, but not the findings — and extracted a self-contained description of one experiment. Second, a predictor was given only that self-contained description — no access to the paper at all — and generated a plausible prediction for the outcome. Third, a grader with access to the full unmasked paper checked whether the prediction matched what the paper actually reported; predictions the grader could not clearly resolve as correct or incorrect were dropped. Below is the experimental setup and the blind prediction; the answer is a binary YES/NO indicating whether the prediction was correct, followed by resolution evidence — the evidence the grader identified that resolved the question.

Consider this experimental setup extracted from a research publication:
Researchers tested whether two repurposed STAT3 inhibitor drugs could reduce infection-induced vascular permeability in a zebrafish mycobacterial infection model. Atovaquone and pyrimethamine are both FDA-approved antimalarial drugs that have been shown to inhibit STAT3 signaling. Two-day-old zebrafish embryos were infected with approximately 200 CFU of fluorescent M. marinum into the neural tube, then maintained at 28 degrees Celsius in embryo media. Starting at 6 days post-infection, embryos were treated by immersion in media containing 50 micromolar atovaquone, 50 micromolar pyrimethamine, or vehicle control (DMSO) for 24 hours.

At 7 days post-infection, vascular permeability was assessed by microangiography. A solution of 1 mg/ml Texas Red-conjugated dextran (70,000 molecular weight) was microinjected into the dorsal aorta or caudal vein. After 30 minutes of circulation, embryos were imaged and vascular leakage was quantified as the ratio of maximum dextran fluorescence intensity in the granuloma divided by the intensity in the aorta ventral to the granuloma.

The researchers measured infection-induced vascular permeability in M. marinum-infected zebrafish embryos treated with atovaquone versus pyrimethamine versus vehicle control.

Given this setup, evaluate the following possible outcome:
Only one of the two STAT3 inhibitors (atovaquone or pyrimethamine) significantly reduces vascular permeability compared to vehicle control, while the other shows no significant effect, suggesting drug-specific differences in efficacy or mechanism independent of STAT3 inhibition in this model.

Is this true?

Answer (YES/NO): NO